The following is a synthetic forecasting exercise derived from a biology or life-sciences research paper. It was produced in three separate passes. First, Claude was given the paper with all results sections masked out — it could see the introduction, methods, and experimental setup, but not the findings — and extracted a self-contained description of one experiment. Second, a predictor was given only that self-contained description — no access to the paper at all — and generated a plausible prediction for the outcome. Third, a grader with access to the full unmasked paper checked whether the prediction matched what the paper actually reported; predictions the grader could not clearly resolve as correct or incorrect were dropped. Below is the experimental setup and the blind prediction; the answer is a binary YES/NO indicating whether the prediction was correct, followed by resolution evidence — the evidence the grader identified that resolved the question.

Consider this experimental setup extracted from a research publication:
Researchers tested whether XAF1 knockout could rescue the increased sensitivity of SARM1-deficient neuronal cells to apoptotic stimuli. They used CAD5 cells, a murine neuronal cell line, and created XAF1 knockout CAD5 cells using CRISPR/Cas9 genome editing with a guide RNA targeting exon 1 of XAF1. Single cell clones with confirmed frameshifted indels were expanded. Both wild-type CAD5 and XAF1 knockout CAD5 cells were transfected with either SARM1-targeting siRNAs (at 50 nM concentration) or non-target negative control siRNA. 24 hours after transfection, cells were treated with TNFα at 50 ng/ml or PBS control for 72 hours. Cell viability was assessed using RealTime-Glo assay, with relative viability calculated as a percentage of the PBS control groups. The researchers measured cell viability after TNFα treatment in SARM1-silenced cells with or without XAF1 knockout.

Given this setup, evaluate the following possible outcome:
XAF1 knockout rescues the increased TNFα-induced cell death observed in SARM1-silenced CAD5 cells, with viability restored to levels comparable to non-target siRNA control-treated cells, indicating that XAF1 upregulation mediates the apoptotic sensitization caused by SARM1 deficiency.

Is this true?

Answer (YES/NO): YES